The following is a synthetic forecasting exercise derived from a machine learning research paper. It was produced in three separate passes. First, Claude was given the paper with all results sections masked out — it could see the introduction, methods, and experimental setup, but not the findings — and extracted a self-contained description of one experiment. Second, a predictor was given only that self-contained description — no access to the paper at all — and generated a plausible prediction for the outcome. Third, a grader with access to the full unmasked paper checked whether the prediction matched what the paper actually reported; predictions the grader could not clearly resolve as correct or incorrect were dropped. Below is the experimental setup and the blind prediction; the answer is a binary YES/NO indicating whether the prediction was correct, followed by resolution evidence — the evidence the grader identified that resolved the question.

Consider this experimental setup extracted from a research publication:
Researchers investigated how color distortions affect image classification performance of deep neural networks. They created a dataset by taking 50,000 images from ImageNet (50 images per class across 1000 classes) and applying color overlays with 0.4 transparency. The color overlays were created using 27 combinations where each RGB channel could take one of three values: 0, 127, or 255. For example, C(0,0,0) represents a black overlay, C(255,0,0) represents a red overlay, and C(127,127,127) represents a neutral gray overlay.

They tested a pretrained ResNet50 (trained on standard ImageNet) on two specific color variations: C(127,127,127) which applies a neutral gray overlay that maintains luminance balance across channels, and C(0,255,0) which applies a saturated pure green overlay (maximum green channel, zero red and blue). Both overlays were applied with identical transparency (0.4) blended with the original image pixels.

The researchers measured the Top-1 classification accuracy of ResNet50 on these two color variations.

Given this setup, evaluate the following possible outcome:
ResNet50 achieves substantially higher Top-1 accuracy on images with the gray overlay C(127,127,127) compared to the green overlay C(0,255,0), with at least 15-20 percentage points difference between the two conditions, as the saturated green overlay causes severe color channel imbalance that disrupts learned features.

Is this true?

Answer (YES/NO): YES